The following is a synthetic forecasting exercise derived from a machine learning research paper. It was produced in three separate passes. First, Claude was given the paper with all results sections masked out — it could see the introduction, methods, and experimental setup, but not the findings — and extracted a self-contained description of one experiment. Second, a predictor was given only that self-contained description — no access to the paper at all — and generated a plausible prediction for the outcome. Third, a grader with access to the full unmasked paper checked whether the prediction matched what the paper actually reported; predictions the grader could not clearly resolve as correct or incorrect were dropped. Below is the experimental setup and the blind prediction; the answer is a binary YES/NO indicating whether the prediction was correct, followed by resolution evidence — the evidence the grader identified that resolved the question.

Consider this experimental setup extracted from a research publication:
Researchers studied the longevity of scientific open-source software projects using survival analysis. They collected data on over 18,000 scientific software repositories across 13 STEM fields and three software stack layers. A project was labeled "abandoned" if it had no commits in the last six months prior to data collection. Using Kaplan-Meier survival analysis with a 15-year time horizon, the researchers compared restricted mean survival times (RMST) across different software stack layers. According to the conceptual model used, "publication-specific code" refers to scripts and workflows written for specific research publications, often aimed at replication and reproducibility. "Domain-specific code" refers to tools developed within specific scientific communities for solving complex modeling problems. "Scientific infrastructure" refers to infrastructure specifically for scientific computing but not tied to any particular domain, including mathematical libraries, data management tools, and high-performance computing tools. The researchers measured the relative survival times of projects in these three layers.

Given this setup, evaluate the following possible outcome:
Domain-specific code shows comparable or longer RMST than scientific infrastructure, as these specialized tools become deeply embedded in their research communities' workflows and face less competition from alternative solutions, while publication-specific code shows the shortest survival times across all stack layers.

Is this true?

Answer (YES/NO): NO